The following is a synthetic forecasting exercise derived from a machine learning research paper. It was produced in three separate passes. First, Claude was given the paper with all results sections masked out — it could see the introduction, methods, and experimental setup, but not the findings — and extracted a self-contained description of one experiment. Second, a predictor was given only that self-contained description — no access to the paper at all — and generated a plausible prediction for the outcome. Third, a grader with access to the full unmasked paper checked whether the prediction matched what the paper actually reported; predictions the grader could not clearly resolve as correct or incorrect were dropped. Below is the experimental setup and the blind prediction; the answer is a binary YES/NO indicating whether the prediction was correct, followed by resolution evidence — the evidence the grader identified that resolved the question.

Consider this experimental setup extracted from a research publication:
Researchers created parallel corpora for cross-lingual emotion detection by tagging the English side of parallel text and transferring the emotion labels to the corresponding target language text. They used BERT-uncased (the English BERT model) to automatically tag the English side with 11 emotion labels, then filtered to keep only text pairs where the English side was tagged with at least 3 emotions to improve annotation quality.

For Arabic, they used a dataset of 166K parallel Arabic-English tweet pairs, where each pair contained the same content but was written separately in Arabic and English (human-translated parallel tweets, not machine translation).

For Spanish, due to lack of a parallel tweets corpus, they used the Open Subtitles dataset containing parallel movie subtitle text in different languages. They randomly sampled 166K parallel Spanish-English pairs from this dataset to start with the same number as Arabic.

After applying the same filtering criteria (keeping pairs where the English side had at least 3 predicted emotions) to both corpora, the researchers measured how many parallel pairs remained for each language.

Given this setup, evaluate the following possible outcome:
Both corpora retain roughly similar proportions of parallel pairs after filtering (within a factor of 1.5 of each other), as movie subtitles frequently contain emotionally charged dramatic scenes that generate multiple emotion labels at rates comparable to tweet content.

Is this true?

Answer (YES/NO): NO